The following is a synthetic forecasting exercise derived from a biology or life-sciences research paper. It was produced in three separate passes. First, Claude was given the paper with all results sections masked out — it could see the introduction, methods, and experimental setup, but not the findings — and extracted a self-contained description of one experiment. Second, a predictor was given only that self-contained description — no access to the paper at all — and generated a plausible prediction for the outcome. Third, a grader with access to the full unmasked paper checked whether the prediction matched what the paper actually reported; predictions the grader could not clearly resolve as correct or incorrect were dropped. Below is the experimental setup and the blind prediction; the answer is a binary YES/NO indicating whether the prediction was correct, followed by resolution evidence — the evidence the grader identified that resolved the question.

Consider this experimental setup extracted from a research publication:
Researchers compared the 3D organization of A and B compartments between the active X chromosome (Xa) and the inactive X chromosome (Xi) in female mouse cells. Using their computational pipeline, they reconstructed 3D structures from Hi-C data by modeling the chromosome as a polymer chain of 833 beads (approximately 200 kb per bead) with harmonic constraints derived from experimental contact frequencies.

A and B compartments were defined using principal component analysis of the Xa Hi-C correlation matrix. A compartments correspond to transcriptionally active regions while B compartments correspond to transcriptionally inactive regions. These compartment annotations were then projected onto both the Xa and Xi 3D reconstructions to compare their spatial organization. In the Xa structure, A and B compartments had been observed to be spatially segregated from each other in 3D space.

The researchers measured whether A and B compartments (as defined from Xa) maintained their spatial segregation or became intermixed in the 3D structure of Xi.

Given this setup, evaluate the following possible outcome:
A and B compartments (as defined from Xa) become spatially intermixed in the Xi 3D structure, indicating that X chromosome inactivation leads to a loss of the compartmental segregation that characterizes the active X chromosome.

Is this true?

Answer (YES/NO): YES